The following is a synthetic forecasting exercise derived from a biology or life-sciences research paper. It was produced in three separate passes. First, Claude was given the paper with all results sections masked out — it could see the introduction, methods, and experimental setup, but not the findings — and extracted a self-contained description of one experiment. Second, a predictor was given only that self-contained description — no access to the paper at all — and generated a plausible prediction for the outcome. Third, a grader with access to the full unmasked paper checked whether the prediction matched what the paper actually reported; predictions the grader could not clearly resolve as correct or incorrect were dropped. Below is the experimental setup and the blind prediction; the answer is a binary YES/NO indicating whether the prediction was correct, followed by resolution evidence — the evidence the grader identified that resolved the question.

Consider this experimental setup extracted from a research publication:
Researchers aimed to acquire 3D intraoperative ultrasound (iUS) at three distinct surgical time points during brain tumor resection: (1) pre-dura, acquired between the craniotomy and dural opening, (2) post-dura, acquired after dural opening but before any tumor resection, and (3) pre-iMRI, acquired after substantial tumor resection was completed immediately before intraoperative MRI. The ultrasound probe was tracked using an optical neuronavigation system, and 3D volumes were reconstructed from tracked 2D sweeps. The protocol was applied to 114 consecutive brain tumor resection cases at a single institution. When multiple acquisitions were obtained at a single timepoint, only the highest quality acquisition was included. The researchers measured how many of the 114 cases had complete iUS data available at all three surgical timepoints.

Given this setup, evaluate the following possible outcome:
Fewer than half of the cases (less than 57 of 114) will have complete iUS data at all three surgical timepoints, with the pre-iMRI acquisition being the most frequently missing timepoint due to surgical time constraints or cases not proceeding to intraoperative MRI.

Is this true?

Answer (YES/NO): NO